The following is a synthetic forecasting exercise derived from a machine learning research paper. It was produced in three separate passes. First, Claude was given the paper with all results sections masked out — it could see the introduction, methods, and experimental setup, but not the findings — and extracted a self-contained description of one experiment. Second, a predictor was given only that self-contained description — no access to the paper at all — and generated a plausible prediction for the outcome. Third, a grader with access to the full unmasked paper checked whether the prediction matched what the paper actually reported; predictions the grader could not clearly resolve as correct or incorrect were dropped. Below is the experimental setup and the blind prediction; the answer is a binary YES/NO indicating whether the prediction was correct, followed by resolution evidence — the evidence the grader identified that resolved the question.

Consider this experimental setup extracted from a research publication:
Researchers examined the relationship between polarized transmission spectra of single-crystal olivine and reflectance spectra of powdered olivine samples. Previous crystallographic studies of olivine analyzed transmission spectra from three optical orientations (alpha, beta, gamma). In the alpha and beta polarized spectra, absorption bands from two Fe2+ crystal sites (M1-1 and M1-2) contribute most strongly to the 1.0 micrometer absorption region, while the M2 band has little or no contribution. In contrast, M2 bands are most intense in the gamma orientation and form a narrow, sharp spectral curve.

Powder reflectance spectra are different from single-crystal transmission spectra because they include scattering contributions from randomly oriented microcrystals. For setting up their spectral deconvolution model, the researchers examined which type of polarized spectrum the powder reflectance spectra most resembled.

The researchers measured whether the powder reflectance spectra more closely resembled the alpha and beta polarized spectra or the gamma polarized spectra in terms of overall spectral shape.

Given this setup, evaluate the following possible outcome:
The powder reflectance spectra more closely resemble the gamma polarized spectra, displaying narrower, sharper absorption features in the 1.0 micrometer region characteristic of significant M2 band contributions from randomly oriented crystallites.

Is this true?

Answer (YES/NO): NO